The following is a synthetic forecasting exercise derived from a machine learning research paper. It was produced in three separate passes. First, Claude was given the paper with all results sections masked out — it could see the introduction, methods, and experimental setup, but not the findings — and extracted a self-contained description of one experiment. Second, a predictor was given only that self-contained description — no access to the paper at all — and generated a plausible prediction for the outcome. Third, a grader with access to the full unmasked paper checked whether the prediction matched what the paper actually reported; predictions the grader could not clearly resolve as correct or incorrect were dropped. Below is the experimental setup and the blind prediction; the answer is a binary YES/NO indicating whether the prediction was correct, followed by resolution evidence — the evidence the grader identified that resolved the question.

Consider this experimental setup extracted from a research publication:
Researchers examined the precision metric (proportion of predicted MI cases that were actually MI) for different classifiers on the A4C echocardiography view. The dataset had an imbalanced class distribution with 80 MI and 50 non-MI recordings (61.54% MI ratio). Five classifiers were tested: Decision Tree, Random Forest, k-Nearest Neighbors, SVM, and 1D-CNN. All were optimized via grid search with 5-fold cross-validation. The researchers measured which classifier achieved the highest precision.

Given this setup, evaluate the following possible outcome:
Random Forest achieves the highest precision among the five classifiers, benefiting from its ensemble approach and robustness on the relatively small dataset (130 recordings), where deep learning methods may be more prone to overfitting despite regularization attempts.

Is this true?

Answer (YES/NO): YES